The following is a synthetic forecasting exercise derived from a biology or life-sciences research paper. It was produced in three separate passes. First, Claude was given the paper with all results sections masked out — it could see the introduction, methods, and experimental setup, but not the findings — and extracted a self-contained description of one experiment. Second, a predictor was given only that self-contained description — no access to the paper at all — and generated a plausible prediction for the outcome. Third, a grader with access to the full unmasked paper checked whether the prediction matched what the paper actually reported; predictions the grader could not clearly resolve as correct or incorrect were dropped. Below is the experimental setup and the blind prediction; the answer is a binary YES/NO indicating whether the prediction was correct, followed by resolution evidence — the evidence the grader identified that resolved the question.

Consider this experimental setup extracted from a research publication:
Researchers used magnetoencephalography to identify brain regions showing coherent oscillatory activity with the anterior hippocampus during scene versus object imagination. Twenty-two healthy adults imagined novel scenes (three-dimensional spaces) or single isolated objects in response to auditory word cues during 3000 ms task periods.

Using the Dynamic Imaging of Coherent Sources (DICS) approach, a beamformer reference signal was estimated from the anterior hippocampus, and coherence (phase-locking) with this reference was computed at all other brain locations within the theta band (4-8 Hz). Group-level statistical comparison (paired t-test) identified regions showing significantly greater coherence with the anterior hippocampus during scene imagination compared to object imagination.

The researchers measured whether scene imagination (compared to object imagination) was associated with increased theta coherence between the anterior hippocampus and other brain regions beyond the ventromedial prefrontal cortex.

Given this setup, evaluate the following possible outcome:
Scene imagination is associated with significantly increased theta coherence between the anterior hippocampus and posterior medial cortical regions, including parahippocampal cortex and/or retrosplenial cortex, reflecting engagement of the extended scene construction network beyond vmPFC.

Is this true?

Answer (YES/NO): YES